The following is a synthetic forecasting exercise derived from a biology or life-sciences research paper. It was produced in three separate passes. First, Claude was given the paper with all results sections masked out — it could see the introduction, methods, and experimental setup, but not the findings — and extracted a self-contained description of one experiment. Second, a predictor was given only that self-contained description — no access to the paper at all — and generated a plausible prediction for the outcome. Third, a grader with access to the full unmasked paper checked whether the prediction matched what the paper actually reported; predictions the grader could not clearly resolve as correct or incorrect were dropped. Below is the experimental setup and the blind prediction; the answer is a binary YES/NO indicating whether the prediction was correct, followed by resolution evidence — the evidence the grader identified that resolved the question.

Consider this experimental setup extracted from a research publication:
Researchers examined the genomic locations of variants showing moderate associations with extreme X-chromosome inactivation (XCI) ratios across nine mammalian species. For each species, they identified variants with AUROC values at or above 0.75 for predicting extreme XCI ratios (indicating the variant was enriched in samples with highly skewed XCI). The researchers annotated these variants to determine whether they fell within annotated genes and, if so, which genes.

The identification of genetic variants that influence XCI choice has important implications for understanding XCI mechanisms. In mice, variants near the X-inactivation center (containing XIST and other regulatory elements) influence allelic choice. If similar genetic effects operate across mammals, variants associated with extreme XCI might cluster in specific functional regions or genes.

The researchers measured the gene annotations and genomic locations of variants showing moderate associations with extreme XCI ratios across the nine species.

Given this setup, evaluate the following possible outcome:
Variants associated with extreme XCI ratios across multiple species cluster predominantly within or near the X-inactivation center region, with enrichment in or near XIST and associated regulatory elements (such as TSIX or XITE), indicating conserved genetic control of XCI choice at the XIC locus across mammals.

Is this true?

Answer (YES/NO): NO